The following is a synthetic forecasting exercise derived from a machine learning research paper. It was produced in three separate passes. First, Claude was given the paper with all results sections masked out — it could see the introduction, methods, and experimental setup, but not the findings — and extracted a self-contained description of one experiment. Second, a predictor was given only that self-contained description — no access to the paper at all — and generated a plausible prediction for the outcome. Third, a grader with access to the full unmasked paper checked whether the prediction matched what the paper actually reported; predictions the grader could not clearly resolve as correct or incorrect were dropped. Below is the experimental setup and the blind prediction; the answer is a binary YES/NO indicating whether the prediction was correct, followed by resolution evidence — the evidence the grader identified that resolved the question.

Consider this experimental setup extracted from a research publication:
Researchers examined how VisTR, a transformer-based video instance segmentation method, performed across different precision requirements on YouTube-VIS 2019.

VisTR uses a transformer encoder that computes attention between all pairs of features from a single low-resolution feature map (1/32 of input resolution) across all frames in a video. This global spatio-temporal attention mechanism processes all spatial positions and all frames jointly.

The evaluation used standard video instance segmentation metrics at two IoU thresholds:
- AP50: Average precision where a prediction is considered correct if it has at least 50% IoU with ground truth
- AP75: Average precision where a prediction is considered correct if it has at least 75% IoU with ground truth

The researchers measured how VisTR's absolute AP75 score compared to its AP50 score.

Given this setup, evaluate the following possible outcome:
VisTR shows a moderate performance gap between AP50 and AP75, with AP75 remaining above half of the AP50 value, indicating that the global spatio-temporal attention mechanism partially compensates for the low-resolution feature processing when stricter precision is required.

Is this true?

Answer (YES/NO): YES